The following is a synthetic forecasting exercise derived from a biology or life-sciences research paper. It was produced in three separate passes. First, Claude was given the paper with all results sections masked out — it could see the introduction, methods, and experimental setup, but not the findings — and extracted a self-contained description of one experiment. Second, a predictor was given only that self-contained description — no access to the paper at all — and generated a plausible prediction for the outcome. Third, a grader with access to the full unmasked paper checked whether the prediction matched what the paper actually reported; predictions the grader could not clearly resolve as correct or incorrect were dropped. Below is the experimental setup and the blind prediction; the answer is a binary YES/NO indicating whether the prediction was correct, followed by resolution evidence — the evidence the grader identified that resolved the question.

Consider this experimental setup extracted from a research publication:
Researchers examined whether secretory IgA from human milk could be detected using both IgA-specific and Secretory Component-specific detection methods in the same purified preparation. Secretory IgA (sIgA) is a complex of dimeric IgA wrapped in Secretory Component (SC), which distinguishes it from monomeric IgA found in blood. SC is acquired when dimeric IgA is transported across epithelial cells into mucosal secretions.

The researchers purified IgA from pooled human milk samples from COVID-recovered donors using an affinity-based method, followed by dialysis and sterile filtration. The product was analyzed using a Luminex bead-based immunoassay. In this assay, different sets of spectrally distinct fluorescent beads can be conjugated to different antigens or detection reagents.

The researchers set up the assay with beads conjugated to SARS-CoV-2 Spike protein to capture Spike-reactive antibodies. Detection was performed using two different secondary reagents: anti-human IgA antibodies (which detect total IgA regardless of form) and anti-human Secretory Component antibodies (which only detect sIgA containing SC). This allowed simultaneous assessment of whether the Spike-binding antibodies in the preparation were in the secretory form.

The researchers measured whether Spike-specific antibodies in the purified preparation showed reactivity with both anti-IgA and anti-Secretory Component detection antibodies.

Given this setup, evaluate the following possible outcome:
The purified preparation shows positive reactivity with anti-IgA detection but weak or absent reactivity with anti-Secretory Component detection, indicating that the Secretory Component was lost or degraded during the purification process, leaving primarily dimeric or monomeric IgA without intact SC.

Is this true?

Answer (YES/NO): NO